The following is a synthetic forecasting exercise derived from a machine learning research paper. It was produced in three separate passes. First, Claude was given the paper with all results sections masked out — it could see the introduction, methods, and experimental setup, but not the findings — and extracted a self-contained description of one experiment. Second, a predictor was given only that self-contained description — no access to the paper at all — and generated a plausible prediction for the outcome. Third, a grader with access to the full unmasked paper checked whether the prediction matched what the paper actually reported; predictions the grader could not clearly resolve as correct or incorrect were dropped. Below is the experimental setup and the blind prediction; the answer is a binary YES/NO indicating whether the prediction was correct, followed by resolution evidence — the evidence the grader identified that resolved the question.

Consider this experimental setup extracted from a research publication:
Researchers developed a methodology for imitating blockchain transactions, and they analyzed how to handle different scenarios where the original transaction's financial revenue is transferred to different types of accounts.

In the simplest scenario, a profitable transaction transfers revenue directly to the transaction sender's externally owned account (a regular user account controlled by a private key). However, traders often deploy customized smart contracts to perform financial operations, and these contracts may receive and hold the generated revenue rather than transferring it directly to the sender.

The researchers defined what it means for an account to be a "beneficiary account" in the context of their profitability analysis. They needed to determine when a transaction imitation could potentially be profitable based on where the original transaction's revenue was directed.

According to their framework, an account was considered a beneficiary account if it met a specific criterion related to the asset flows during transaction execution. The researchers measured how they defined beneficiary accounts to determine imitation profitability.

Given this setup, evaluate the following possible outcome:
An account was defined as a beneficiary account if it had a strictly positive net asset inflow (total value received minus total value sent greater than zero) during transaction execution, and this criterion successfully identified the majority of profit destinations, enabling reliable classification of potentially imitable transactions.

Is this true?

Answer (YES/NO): NO